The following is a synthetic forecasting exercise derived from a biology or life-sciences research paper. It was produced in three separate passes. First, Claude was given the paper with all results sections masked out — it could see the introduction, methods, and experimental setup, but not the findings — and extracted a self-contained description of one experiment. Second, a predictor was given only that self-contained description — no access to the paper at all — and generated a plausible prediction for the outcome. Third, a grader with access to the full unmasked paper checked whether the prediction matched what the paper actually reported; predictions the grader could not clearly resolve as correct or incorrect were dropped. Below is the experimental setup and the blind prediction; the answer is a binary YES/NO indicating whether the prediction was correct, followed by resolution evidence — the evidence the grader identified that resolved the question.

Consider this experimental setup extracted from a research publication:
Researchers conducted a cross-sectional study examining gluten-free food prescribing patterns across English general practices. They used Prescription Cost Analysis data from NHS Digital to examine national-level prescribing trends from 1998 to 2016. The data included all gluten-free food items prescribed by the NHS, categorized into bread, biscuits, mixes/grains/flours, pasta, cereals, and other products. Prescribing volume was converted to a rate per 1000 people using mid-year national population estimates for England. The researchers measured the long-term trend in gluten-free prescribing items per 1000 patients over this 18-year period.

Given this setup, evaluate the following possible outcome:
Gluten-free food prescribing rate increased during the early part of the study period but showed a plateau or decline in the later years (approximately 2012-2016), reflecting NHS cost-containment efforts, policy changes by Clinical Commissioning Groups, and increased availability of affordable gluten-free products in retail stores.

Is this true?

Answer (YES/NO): NO